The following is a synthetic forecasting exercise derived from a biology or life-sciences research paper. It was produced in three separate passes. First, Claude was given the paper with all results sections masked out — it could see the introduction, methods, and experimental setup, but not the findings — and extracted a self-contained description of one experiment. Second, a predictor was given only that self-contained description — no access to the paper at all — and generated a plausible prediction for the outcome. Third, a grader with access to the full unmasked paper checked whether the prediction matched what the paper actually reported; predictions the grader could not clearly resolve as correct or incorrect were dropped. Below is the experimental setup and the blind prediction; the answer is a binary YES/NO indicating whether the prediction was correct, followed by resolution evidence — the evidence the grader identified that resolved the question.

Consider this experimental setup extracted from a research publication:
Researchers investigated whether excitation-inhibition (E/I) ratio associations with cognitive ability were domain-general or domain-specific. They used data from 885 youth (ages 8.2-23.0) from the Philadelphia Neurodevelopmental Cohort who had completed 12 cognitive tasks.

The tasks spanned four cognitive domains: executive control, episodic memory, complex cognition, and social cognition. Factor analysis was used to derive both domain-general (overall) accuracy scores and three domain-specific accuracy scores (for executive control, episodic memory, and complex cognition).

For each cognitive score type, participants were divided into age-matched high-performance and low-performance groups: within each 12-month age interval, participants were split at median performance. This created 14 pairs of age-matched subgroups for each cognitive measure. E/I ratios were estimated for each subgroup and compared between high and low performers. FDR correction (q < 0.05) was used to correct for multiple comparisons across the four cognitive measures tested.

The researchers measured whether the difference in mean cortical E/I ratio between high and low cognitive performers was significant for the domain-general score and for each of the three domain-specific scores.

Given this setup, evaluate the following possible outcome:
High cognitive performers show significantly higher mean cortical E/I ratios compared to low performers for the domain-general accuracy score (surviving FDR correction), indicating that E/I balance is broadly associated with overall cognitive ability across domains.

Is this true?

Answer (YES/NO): NO